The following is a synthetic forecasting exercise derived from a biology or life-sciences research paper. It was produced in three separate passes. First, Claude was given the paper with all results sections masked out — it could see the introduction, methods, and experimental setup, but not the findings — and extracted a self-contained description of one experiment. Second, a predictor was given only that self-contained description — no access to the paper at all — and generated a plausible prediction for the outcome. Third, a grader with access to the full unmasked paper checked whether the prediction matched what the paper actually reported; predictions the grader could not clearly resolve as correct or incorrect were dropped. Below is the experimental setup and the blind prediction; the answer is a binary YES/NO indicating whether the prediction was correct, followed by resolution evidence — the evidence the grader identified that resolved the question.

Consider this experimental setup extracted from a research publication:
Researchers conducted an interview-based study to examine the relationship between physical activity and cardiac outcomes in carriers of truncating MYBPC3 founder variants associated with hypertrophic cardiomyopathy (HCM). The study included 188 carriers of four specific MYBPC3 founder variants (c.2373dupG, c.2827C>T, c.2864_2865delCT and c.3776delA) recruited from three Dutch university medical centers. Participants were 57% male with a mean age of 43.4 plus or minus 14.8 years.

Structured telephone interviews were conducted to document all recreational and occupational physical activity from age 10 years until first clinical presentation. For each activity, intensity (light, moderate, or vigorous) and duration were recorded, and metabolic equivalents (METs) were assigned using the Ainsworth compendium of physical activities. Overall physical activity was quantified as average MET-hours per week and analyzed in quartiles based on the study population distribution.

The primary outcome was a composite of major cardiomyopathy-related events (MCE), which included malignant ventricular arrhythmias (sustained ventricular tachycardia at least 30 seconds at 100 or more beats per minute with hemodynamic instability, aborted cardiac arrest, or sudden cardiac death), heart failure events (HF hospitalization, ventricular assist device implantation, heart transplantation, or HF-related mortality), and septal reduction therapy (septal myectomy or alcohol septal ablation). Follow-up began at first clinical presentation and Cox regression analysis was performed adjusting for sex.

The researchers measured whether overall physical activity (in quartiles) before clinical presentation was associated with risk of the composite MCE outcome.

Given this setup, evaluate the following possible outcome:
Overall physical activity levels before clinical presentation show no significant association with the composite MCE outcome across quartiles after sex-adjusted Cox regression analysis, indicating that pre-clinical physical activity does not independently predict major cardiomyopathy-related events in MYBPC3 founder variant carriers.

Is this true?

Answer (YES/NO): YES